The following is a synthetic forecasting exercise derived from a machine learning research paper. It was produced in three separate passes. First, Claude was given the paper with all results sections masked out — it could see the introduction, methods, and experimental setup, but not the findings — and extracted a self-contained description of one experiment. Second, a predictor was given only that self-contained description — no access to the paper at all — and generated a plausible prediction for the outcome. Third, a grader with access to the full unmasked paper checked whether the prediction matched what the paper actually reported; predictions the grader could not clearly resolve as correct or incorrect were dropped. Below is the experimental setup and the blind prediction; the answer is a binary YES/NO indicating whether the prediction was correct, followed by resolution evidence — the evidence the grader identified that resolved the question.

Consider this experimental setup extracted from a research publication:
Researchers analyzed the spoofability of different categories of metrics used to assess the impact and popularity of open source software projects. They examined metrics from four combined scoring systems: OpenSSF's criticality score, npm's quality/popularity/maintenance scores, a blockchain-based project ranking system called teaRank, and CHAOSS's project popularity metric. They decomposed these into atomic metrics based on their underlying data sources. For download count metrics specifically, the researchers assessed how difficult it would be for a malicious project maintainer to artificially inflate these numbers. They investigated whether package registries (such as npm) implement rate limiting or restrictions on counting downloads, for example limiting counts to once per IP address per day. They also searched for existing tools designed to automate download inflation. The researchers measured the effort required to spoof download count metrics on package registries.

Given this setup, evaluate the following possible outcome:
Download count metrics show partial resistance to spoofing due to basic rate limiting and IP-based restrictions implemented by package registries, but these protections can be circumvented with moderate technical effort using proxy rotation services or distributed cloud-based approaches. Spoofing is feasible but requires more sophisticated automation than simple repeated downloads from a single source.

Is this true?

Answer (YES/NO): NO